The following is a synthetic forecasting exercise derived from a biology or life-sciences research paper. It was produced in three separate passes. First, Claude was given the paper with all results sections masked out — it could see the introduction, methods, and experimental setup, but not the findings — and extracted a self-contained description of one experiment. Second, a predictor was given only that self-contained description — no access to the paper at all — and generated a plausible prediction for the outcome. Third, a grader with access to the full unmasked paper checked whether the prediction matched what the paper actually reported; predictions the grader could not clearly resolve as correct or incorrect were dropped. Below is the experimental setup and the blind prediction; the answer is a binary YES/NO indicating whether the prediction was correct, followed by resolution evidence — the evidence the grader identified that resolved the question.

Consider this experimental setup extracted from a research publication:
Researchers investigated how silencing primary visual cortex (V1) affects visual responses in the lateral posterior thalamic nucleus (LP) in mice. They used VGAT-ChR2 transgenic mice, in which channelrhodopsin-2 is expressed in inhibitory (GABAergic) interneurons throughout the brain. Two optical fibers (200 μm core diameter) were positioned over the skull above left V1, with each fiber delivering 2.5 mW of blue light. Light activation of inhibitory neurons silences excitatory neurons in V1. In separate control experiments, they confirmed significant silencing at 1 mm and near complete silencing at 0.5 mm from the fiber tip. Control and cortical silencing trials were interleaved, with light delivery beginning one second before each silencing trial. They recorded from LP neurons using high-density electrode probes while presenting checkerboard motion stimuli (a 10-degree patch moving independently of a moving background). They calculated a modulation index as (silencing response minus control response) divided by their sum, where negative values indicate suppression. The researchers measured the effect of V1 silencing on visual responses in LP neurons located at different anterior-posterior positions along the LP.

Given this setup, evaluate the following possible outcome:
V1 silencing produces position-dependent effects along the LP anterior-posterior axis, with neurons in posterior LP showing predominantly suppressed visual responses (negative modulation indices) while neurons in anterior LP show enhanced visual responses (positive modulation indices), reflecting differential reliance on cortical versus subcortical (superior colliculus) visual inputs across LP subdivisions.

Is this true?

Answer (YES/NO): NO